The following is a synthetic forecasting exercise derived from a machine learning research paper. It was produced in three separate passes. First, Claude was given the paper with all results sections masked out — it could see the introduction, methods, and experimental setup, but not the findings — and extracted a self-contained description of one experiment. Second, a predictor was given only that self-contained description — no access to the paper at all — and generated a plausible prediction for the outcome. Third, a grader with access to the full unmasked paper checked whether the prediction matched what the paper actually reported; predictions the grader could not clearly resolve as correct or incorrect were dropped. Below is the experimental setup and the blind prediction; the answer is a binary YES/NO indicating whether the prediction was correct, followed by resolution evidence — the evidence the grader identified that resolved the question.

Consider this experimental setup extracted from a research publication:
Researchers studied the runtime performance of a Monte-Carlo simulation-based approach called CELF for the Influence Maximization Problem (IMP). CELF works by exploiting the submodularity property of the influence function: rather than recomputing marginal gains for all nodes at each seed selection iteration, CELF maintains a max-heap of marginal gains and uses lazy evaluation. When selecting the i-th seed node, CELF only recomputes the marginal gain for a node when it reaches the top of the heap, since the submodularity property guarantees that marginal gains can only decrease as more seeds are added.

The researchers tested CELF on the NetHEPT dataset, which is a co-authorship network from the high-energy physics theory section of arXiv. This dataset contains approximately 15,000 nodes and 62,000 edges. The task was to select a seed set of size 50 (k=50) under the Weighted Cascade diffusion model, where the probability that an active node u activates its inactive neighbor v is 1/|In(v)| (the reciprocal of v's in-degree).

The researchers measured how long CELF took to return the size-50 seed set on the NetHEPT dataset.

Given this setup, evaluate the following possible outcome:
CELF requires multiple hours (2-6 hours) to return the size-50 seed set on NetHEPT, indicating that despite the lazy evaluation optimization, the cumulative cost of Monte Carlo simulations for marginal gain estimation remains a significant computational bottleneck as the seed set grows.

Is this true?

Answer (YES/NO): NO